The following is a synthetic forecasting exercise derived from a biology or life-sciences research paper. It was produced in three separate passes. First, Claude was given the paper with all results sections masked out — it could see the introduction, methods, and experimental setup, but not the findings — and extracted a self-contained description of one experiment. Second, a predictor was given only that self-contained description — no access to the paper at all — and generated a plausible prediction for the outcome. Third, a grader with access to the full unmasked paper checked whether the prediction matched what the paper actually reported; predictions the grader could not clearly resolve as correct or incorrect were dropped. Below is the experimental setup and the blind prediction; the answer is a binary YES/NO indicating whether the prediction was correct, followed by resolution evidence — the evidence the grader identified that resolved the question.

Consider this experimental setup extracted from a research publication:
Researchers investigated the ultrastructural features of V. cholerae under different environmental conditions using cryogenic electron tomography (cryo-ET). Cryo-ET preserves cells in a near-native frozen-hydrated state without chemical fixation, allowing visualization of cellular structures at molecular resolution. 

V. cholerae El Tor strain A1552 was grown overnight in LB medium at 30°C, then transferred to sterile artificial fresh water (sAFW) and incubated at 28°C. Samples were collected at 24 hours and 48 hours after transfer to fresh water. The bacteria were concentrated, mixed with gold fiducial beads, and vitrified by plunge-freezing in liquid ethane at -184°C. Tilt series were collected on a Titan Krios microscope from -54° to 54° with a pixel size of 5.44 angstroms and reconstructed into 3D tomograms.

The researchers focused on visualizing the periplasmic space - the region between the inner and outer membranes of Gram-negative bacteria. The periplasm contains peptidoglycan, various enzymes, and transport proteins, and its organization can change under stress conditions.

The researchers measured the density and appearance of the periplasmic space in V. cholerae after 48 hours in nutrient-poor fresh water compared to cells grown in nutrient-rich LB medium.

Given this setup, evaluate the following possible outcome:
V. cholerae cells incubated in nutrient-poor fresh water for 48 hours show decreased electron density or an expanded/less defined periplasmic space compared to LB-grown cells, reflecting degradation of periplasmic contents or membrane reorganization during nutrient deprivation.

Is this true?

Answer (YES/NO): YES